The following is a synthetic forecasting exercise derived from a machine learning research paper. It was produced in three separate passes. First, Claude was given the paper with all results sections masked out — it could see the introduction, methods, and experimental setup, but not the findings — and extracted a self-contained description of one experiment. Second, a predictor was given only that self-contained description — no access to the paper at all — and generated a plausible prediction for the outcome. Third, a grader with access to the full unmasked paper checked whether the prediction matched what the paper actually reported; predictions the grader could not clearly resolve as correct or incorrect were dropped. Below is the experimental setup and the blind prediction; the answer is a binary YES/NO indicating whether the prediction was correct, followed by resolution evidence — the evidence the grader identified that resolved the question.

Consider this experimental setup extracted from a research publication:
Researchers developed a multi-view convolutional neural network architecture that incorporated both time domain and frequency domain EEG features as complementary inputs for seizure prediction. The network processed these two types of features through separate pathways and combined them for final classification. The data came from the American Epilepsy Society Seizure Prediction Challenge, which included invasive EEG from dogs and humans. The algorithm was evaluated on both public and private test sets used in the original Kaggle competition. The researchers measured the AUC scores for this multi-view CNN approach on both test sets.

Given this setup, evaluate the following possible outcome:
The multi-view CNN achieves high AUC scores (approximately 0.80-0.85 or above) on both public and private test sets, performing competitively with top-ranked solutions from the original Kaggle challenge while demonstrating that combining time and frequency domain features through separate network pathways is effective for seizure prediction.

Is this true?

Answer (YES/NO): YES